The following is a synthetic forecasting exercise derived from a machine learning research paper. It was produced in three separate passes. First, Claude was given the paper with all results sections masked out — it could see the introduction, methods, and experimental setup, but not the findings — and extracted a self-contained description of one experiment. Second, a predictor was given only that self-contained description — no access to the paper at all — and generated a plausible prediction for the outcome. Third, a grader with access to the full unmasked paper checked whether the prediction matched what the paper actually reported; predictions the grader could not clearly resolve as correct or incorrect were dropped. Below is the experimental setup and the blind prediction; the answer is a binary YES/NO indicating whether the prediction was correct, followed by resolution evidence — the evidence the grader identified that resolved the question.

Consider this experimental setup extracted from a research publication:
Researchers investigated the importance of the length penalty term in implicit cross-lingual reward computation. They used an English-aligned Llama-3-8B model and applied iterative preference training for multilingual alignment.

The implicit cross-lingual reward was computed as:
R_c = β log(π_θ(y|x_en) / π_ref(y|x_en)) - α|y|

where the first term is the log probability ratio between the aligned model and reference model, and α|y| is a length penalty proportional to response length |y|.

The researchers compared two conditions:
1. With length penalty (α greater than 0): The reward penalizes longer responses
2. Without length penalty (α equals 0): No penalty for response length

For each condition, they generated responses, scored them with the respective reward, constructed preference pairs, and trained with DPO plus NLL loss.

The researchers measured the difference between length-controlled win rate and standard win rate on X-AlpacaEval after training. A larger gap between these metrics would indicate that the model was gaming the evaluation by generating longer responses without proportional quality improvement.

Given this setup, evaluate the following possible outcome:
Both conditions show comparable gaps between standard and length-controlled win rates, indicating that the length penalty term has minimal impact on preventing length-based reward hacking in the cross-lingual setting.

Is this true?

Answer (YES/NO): NO